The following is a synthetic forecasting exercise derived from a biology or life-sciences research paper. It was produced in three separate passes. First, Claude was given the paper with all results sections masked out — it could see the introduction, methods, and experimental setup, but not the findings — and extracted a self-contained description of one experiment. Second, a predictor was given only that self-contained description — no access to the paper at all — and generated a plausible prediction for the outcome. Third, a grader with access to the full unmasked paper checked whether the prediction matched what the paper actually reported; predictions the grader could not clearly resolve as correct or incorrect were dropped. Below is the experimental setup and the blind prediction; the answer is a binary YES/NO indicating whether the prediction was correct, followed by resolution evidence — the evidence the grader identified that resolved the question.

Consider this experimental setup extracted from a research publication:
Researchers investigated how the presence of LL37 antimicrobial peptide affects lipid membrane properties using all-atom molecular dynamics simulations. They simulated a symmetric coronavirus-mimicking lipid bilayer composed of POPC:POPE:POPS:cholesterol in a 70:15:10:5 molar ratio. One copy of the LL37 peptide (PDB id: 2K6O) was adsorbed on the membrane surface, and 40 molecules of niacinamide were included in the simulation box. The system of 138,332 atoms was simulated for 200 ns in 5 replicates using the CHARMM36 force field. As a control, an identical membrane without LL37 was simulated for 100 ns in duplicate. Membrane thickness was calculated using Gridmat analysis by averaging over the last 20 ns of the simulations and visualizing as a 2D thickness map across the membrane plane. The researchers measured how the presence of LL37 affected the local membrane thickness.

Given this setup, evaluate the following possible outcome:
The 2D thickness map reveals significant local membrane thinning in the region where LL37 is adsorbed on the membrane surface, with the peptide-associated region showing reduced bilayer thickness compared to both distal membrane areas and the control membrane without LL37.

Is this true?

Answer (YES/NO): YES